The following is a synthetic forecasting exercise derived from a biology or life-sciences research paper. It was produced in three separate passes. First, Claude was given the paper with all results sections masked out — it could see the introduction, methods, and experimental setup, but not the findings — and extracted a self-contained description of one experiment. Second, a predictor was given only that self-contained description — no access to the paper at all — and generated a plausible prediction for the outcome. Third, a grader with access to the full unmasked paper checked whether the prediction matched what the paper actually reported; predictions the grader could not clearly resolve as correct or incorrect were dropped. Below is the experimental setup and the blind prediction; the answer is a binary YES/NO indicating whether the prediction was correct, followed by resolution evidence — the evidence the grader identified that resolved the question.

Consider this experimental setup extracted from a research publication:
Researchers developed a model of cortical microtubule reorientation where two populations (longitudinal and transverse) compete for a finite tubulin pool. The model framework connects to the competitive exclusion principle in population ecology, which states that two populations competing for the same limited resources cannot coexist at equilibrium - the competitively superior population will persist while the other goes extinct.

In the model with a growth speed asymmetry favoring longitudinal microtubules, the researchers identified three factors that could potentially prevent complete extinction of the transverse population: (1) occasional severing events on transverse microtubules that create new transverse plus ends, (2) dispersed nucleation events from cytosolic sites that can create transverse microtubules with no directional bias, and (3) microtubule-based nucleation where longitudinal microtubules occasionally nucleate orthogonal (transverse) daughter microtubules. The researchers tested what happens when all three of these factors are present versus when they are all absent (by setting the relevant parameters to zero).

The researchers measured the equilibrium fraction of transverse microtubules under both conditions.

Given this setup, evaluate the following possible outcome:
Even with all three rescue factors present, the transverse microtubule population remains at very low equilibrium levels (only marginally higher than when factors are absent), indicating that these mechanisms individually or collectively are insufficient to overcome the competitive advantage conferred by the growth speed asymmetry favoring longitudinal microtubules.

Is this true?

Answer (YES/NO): NO